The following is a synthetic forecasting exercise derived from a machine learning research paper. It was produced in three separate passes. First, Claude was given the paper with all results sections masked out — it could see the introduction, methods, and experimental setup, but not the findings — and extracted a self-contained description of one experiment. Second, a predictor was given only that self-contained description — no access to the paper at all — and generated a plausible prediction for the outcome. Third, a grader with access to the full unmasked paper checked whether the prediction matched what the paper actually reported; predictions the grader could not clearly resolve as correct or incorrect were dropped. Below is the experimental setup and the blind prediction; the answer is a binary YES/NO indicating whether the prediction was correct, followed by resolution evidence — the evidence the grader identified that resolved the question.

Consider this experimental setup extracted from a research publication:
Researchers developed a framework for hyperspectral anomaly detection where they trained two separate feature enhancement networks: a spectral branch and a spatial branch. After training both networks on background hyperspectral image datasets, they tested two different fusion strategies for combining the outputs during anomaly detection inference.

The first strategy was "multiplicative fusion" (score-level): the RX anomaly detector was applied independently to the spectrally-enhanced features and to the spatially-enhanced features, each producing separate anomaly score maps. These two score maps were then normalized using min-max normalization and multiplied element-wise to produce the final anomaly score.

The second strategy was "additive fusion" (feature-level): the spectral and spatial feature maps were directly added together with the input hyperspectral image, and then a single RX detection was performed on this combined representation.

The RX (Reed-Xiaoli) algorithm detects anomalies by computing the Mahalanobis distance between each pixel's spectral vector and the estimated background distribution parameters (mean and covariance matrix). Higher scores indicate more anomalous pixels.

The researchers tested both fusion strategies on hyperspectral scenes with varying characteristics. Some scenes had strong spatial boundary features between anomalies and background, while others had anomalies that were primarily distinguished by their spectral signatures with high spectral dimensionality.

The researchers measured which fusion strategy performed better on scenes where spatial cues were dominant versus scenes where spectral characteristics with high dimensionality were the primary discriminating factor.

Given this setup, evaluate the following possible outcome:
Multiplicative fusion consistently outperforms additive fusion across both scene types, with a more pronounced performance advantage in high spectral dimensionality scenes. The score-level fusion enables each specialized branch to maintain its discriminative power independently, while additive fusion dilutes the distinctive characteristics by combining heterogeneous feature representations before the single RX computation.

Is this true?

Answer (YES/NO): NO